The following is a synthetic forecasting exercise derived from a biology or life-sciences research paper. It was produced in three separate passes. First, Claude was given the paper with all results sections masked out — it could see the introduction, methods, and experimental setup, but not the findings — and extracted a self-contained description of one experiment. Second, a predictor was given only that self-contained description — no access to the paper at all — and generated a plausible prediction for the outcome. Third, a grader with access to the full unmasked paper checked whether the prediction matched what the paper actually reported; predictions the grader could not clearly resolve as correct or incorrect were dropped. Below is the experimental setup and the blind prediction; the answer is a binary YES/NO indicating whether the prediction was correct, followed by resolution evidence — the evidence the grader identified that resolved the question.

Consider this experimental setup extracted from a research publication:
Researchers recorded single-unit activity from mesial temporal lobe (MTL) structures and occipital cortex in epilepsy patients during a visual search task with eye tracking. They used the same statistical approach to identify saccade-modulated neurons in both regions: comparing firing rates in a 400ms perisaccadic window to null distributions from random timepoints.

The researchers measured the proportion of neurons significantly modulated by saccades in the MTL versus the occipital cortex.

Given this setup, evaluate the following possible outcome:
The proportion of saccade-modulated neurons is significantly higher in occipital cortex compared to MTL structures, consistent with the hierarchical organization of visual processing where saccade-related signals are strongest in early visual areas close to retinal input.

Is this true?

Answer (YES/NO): YES